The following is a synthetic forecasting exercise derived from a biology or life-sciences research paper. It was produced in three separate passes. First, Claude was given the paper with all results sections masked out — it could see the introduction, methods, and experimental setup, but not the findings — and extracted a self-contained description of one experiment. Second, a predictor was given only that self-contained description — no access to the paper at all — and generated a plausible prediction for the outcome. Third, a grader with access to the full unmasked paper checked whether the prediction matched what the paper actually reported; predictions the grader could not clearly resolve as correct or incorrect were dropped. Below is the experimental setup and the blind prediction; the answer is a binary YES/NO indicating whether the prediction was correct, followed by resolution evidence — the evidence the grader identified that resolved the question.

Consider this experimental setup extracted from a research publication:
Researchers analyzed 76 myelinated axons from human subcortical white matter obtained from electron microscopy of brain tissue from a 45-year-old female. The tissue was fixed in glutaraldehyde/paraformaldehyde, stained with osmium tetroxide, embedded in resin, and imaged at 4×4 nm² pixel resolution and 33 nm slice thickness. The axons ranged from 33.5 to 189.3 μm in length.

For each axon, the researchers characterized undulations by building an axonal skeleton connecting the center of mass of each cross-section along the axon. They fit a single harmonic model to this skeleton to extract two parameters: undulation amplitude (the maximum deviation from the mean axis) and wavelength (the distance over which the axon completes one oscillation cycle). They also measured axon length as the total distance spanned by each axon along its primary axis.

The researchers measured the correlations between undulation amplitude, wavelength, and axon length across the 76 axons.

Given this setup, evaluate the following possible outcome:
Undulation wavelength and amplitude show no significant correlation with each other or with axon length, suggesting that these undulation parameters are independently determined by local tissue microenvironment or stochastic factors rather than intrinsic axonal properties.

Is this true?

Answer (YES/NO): NO